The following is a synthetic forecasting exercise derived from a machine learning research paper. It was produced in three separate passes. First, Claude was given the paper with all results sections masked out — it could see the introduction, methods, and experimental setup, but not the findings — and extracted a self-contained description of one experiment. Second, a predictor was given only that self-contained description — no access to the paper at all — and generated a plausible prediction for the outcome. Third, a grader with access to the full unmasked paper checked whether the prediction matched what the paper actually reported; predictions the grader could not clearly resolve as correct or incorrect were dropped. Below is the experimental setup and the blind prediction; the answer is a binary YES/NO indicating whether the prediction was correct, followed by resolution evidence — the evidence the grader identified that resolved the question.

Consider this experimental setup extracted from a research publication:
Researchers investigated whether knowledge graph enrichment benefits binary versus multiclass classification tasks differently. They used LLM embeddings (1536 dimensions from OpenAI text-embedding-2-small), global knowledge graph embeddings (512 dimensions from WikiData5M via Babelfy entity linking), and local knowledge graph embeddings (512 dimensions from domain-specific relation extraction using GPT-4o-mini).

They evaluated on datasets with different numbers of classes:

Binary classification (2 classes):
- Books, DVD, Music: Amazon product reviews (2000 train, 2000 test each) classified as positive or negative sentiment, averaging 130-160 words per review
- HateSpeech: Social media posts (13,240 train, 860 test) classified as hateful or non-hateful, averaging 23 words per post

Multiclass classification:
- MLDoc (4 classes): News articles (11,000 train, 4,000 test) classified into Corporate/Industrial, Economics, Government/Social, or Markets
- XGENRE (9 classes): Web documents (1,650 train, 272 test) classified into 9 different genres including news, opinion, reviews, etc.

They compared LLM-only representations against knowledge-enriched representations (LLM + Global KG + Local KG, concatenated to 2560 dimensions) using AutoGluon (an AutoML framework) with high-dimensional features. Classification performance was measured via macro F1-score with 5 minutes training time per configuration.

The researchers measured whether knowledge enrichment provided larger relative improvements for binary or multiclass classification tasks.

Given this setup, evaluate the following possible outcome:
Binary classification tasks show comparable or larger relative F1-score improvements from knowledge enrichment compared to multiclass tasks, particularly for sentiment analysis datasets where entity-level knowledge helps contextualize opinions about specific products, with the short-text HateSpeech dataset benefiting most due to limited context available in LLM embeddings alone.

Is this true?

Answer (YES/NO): NO